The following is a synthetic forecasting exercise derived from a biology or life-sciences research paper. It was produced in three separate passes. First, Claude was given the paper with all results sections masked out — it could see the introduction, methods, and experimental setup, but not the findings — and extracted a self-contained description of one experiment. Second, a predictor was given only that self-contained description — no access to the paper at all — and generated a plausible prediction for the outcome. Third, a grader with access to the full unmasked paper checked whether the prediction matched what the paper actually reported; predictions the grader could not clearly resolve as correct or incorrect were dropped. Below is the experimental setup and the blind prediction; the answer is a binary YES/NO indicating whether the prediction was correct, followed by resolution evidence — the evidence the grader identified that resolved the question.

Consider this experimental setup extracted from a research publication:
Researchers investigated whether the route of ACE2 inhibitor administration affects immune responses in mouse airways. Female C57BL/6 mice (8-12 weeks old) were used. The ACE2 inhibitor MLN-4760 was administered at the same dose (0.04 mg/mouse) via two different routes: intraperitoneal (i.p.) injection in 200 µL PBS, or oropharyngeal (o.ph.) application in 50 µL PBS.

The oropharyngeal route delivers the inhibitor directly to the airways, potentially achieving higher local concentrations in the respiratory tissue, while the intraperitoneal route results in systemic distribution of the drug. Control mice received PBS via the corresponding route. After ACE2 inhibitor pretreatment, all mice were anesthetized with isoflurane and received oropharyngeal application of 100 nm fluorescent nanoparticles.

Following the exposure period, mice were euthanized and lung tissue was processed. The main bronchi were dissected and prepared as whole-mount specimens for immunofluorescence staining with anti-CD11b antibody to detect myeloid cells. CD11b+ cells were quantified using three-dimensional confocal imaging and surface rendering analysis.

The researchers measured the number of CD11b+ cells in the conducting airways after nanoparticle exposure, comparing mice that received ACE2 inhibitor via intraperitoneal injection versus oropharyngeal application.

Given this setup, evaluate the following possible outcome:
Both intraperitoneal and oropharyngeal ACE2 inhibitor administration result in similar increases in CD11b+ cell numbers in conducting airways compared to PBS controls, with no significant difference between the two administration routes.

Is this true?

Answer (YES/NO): NO